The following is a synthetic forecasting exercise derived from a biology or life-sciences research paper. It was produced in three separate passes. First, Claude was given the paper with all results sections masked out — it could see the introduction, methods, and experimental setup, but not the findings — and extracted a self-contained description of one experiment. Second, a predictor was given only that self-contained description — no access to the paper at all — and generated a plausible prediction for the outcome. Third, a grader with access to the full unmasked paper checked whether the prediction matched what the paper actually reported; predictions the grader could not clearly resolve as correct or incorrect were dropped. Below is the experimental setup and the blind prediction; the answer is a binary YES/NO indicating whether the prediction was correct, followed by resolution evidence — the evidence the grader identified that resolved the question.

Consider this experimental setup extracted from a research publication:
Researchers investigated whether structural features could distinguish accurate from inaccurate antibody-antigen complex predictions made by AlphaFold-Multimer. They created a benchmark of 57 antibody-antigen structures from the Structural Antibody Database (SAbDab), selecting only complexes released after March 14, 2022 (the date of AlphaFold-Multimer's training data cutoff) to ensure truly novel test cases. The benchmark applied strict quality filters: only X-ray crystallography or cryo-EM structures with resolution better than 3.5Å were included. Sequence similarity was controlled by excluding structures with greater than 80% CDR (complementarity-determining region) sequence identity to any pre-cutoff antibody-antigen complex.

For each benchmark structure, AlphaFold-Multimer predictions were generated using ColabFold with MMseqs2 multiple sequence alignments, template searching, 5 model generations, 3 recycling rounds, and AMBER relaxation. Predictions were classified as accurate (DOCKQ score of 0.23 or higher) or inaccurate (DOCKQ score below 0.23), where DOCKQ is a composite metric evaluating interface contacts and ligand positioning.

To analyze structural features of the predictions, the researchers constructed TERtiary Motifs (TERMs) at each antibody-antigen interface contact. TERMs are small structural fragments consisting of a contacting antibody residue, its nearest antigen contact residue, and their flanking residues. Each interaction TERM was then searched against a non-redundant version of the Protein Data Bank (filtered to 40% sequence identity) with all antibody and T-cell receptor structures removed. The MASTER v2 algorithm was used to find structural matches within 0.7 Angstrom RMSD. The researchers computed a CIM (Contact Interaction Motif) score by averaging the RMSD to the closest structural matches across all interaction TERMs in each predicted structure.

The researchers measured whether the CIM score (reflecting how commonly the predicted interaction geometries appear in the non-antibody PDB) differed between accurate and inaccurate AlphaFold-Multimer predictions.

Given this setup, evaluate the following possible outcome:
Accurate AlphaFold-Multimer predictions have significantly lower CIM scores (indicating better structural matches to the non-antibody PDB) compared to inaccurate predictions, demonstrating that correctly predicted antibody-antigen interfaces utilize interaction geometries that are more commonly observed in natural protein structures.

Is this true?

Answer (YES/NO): YES